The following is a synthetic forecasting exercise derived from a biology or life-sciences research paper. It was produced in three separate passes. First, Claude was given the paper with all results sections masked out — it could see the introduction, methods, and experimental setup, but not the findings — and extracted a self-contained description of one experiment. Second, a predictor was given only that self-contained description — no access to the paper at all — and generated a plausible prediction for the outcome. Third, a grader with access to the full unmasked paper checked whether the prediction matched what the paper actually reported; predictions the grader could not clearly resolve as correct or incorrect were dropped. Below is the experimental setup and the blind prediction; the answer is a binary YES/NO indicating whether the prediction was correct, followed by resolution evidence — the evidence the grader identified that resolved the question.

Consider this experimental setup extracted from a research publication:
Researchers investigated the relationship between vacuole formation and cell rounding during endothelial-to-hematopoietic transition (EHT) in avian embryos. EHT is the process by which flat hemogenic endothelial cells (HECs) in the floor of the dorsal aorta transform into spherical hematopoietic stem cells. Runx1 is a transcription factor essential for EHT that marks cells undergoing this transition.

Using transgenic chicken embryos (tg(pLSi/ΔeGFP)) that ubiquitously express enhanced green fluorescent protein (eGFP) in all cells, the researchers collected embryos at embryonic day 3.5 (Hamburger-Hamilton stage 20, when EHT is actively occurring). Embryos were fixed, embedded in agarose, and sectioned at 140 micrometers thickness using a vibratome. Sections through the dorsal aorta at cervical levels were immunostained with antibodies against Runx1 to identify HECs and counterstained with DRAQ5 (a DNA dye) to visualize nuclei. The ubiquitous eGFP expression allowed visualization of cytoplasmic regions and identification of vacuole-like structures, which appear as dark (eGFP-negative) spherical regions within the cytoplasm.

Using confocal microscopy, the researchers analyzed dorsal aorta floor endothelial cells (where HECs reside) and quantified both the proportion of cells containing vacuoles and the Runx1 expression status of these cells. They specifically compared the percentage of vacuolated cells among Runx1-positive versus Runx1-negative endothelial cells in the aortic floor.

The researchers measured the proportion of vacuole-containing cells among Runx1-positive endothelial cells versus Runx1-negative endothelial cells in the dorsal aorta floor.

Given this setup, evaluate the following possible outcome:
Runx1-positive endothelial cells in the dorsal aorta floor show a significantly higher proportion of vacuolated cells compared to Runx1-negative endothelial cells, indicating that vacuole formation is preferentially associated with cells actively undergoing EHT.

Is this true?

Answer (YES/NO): NO